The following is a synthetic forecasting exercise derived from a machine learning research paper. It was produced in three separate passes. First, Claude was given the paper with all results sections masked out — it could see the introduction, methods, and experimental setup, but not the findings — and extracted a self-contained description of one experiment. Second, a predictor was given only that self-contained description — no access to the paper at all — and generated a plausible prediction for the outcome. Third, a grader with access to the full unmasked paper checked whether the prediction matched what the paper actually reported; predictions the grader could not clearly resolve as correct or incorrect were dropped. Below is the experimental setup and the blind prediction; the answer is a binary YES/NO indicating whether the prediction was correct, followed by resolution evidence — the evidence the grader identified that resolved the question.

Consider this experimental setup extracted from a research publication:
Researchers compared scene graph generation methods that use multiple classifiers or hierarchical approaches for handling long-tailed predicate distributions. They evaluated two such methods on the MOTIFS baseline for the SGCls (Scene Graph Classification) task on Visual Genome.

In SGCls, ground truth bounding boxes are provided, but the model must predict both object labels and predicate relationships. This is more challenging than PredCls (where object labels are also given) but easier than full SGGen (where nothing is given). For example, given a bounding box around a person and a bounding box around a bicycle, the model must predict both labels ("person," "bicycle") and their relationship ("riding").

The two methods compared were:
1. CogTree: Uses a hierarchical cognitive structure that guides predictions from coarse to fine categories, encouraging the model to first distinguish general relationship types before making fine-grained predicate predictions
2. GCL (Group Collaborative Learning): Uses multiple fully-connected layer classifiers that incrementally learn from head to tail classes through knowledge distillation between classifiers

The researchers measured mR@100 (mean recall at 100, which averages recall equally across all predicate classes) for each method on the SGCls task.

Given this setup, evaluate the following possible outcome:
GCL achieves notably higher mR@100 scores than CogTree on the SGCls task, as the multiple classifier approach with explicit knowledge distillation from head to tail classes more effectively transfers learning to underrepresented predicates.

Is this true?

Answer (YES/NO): YES